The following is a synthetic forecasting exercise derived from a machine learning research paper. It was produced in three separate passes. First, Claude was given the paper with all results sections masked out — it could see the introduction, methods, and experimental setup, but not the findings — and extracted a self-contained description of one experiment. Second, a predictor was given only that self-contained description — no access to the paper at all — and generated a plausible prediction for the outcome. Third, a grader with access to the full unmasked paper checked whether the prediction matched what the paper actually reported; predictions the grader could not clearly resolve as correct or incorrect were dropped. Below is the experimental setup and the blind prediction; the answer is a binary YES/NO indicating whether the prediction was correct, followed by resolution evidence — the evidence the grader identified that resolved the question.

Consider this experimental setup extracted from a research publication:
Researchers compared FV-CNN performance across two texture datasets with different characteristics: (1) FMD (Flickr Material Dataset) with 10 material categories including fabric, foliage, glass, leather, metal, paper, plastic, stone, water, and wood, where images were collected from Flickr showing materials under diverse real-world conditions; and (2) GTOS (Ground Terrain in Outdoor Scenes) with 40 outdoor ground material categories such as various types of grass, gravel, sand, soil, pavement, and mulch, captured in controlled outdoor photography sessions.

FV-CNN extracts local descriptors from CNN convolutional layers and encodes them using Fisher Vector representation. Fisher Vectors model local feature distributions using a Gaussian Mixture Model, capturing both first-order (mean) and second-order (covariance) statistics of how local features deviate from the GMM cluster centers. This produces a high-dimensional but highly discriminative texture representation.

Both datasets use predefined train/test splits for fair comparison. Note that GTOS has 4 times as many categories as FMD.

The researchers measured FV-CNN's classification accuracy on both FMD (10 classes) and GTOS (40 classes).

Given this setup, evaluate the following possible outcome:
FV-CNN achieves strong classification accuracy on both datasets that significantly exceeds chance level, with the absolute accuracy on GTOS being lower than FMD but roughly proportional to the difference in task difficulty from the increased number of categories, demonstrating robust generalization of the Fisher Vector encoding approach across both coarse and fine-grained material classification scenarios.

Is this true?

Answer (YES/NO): NO